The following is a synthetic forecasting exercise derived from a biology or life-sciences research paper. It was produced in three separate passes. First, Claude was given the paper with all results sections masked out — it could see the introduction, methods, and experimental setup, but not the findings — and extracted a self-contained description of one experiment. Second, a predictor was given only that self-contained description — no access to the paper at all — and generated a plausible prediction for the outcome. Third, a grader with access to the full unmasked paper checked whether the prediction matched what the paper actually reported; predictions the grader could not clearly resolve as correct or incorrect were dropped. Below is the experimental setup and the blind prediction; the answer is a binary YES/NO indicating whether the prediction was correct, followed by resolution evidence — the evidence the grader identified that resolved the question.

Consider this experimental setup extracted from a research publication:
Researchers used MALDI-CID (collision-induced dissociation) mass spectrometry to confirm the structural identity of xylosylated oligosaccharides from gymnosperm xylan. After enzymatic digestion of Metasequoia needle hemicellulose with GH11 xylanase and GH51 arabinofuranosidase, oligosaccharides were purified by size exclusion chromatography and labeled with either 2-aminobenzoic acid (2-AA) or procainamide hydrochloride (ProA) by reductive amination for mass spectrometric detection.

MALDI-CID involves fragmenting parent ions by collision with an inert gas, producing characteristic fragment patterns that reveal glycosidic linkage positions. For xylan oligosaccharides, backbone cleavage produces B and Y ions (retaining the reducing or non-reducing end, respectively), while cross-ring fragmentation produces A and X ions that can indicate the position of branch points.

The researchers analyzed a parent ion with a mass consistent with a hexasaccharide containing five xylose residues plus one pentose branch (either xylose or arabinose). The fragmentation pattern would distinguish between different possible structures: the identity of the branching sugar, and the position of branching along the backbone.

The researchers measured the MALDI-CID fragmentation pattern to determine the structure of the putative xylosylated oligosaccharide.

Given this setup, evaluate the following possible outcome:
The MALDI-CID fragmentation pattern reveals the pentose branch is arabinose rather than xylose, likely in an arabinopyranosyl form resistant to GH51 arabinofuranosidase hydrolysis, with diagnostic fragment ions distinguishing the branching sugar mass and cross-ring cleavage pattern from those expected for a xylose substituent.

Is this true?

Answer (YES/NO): NO